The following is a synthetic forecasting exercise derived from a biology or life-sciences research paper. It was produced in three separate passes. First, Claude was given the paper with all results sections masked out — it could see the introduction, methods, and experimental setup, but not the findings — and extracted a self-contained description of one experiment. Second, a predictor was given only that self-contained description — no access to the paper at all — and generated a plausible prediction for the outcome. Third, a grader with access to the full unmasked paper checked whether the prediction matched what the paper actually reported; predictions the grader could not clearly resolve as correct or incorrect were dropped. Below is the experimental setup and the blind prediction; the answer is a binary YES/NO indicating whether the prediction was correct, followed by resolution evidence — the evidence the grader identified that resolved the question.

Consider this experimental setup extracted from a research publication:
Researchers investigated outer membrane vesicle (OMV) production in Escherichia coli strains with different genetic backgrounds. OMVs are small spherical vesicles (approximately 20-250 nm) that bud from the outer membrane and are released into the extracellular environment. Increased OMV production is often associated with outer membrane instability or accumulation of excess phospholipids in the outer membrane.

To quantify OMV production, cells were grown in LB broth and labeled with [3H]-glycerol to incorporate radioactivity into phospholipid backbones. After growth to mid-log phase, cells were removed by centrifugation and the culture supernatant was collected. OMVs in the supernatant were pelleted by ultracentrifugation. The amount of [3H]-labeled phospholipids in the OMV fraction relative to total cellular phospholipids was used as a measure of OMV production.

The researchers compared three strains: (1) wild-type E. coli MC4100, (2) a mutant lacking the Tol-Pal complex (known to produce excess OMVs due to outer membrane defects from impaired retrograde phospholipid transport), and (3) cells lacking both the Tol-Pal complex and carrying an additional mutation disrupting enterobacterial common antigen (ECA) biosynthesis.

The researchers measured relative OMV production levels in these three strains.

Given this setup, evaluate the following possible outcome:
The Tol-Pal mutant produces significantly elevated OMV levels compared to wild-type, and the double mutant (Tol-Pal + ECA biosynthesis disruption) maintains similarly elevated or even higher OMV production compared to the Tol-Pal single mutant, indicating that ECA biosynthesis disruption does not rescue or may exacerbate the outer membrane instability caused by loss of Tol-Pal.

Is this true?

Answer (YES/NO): YES